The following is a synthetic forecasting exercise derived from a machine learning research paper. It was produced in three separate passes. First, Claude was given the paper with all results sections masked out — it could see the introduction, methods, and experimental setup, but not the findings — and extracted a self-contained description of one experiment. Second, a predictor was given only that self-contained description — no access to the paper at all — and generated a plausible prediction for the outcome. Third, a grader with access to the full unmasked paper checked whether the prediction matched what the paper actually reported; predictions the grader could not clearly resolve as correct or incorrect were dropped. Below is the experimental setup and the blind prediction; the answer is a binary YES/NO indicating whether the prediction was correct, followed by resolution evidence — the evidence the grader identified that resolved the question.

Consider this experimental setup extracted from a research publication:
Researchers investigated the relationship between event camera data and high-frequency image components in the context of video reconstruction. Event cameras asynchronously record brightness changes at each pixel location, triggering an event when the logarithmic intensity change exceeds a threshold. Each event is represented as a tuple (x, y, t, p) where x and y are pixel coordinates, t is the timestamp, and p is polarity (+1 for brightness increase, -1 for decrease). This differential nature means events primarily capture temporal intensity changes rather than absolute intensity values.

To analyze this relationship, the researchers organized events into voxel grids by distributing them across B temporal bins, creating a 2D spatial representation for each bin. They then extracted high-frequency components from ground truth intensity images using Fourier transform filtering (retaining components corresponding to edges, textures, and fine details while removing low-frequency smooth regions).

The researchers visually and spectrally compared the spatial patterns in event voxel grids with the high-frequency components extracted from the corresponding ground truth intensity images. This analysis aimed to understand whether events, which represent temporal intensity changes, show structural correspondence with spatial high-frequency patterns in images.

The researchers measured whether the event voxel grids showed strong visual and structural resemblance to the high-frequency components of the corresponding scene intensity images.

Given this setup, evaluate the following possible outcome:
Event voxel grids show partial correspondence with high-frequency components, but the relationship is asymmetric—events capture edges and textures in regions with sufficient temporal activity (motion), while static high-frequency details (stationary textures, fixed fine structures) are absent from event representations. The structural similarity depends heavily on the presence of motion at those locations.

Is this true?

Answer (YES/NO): NO